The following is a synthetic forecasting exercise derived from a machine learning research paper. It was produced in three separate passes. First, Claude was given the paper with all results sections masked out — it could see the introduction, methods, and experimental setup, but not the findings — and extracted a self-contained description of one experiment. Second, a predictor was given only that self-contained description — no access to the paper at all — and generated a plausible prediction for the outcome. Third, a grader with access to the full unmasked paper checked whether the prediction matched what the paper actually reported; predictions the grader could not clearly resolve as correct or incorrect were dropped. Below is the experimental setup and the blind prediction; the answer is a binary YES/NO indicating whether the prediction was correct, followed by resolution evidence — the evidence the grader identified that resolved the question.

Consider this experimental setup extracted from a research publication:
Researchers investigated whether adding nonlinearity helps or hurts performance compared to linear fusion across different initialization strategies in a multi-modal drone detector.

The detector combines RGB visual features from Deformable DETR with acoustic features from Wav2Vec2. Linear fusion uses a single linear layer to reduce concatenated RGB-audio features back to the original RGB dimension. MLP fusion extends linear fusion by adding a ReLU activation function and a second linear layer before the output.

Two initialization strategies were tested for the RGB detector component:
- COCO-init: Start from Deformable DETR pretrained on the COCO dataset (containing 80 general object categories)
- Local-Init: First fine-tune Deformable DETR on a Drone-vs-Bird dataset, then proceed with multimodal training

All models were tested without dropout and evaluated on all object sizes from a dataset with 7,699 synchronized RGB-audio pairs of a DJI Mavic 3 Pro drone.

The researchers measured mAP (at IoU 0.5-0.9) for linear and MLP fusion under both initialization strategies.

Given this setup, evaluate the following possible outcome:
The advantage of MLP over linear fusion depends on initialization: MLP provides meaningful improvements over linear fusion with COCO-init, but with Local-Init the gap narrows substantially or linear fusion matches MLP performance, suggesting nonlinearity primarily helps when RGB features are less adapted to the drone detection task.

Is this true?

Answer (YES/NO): NO